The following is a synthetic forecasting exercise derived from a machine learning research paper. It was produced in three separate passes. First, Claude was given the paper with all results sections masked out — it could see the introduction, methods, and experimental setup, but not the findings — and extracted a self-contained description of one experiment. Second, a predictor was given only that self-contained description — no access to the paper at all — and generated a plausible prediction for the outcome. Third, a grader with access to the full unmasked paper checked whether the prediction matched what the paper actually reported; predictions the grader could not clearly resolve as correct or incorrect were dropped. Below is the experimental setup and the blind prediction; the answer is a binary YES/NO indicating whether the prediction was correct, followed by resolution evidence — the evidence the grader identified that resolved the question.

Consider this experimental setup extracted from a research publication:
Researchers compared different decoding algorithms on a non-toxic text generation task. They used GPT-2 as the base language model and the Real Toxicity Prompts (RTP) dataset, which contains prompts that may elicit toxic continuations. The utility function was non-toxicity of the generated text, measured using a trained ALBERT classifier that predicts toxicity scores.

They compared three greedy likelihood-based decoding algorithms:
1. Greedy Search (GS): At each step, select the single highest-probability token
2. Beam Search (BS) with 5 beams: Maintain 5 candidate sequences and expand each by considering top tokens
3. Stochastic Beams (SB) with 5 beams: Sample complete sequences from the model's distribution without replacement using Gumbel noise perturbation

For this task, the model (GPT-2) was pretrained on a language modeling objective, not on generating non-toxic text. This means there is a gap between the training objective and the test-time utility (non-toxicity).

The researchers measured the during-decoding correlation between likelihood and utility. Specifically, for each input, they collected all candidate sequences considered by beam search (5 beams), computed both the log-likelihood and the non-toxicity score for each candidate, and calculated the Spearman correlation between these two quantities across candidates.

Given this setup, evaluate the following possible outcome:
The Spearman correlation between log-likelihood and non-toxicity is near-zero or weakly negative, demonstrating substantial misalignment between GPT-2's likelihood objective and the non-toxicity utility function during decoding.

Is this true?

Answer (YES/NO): NO